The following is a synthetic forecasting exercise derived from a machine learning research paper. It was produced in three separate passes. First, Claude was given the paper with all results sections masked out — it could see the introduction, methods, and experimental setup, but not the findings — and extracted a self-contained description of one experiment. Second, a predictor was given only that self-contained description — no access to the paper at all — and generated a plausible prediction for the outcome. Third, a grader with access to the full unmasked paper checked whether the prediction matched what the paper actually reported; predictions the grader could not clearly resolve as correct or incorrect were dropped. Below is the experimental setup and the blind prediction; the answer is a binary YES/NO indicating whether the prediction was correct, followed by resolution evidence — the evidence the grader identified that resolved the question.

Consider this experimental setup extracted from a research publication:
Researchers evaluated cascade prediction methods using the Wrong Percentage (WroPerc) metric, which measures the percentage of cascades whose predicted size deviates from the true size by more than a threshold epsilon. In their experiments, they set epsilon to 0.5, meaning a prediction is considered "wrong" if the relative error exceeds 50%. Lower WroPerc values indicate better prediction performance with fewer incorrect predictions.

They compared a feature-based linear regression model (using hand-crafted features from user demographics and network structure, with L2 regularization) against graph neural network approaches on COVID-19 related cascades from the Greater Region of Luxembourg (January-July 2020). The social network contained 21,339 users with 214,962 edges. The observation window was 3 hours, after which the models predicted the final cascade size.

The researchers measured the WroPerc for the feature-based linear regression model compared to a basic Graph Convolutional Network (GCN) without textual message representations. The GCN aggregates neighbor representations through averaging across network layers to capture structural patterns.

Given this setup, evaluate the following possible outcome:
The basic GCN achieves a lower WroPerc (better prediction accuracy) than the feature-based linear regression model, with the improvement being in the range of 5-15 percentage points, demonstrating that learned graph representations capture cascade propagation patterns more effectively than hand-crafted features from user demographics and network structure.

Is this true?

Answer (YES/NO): NO